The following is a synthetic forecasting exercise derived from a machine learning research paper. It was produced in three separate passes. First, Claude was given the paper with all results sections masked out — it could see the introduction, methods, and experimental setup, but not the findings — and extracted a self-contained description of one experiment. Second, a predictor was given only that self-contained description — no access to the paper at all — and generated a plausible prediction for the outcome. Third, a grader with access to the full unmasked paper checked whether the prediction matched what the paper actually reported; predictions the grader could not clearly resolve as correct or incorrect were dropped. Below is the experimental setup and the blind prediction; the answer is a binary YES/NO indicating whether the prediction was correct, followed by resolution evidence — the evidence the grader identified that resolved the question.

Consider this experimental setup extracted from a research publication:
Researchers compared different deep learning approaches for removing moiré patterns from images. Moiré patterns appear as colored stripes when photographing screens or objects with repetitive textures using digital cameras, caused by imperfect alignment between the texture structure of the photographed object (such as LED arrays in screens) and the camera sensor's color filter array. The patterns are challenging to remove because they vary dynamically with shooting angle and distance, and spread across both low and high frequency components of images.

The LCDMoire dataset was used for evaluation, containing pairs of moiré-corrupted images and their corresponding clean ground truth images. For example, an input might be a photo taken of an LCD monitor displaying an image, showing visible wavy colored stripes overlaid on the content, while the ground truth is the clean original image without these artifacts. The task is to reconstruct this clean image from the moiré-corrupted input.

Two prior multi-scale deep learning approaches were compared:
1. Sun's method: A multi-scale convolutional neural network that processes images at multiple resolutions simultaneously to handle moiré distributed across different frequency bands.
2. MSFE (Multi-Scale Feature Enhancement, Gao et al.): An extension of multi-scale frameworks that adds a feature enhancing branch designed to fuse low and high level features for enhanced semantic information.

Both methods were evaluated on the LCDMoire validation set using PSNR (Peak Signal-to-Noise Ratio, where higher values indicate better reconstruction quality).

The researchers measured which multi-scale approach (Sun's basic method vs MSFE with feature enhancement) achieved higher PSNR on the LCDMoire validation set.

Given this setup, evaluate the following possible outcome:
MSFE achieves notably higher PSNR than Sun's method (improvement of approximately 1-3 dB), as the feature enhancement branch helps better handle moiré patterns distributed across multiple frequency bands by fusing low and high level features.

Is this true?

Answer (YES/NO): NO